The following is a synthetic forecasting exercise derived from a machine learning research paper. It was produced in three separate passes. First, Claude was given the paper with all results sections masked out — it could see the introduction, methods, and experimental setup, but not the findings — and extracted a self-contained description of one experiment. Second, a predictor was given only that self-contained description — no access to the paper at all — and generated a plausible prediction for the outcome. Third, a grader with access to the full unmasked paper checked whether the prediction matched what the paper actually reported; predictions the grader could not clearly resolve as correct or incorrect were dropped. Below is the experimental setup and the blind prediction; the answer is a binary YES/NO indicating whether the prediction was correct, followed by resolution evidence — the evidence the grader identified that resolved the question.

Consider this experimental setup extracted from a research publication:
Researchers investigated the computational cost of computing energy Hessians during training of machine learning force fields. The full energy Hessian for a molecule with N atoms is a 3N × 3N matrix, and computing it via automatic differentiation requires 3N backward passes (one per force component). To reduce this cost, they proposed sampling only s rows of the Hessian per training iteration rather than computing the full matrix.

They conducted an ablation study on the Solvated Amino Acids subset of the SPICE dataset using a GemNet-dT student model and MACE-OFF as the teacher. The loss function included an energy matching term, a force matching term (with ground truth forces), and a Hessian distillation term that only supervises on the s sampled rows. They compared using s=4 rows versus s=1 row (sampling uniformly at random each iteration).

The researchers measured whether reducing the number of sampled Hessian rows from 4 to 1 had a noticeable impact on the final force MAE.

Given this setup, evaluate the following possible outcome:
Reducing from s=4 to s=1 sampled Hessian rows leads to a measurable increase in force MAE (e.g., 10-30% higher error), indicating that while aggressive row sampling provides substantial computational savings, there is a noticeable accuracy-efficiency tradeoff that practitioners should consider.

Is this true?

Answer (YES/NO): NO